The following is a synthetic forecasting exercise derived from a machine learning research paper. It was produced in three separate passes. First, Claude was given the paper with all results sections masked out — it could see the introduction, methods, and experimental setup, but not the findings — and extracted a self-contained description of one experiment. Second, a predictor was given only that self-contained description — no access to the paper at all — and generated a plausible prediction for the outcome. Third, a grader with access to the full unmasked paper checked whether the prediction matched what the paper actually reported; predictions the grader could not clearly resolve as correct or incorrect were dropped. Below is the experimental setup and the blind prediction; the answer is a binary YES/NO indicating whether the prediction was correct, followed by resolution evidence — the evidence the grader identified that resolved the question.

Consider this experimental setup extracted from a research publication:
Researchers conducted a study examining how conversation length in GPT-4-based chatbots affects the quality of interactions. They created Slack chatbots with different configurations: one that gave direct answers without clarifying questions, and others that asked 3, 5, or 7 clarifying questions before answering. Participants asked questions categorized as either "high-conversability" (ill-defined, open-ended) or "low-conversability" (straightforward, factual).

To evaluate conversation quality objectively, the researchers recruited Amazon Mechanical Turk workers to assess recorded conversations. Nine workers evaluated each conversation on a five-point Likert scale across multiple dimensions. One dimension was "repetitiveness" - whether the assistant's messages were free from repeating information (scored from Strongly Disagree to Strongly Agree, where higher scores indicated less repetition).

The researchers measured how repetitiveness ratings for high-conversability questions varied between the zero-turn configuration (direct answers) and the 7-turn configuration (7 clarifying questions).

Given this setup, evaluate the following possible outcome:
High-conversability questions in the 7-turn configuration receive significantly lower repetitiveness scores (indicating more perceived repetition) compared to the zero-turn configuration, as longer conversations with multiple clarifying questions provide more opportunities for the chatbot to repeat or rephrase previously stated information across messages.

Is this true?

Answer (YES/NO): YES